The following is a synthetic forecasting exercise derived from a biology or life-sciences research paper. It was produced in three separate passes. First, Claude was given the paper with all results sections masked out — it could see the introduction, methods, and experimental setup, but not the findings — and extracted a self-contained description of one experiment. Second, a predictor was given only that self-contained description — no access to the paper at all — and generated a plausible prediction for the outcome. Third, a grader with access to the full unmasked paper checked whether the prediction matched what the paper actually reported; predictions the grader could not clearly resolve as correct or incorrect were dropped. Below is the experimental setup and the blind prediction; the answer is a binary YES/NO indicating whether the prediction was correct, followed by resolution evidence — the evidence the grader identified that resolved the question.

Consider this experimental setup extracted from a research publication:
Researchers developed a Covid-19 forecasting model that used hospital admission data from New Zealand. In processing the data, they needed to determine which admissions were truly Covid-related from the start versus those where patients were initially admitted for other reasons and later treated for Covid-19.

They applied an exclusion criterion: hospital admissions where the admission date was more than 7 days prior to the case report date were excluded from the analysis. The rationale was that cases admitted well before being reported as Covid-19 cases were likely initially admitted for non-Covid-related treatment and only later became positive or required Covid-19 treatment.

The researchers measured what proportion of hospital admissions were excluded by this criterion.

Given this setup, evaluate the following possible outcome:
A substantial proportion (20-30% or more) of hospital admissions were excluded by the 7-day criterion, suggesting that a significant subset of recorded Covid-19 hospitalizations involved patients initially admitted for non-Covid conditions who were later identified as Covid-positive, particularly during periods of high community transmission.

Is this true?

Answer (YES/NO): NO